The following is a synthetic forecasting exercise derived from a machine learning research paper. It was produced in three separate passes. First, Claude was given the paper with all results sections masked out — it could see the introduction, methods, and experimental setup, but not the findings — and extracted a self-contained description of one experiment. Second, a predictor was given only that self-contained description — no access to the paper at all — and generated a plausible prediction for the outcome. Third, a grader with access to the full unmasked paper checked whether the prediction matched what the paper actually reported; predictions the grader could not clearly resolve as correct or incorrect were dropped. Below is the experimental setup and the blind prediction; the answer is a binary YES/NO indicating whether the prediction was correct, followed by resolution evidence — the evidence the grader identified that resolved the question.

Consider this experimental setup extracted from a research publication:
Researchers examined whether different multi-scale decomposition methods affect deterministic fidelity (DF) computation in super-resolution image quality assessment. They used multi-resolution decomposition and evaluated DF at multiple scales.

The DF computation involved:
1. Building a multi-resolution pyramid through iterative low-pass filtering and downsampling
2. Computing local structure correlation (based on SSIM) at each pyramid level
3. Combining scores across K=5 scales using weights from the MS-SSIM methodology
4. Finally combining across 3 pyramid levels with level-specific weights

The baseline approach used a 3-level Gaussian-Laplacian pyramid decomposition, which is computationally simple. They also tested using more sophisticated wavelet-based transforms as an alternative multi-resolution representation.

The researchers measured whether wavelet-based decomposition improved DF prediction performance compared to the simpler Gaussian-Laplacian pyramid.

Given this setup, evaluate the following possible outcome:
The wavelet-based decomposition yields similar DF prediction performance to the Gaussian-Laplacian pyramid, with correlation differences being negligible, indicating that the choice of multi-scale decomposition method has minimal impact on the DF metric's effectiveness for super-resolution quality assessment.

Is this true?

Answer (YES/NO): YES